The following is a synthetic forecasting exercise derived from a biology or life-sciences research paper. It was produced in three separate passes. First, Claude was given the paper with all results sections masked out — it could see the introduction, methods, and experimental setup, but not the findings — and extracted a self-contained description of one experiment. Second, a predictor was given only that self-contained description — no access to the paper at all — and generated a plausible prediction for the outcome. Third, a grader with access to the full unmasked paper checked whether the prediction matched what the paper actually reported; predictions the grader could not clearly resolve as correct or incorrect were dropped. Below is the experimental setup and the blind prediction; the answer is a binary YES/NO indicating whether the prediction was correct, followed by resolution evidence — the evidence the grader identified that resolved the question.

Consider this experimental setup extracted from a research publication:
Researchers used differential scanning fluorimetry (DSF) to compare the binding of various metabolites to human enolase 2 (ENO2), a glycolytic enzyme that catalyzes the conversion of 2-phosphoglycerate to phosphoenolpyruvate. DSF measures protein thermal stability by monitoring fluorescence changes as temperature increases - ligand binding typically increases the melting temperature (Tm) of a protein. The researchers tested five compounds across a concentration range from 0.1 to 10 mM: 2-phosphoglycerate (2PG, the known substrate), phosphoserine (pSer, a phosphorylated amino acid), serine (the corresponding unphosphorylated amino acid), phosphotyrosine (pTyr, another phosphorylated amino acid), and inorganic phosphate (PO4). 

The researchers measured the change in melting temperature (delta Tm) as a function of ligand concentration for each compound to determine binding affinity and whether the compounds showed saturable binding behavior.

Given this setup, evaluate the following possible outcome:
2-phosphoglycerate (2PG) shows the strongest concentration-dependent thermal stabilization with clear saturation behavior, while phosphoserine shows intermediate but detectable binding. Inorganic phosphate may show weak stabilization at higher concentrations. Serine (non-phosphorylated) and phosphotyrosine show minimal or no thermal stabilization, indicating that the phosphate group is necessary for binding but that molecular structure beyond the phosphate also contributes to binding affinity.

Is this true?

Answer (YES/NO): NO